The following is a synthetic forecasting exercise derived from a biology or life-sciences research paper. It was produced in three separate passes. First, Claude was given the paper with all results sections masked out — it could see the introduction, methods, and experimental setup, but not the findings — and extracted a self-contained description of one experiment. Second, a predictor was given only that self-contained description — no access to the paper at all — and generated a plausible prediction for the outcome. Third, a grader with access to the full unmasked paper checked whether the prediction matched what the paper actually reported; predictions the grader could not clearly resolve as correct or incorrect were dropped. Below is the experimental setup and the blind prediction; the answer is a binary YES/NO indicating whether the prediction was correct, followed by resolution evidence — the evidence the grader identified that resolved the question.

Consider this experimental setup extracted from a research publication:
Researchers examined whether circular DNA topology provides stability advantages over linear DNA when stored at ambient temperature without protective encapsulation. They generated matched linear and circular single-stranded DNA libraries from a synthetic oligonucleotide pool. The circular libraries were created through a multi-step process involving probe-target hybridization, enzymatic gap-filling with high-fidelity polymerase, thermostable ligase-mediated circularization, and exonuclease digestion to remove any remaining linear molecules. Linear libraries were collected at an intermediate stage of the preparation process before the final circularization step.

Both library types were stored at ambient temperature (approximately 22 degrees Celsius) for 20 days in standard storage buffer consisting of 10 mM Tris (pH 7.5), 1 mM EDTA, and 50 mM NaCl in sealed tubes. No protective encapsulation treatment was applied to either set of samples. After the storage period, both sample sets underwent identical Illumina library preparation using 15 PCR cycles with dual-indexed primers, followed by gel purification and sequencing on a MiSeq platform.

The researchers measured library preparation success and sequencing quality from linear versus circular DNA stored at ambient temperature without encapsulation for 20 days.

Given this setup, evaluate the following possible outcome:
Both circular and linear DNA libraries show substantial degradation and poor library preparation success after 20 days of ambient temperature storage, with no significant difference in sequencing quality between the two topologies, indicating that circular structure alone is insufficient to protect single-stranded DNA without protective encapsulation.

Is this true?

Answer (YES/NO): NO